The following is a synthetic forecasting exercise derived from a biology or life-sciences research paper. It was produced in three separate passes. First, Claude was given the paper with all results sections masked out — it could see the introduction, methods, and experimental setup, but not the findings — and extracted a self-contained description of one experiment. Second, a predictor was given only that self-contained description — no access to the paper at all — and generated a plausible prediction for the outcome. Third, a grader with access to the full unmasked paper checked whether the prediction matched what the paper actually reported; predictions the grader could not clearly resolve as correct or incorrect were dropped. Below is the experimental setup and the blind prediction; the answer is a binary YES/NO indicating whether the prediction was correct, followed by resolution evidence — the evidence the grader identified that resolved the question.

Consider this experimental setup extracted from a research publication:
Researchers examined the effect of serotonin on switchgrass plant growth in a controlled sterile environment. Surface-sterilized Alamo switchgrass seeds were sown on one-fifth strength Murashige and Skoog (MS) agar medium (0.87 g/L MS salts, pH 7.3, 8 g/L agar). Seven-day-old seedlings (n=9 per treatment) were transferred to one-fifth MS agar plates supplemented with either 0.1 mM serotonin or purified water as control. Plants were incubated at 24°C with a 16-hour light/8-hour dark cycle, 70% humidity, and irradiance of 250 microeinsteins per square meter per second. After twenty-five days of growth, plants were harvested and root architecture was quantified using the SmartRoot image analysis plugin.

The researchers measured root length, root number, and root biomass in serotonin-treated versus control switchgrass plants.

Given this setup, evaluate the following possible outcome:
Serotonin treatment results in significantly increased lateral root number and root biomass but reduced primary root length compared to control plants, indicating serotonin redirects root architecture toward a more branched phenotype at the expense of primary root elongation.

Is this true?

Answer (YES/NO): NO